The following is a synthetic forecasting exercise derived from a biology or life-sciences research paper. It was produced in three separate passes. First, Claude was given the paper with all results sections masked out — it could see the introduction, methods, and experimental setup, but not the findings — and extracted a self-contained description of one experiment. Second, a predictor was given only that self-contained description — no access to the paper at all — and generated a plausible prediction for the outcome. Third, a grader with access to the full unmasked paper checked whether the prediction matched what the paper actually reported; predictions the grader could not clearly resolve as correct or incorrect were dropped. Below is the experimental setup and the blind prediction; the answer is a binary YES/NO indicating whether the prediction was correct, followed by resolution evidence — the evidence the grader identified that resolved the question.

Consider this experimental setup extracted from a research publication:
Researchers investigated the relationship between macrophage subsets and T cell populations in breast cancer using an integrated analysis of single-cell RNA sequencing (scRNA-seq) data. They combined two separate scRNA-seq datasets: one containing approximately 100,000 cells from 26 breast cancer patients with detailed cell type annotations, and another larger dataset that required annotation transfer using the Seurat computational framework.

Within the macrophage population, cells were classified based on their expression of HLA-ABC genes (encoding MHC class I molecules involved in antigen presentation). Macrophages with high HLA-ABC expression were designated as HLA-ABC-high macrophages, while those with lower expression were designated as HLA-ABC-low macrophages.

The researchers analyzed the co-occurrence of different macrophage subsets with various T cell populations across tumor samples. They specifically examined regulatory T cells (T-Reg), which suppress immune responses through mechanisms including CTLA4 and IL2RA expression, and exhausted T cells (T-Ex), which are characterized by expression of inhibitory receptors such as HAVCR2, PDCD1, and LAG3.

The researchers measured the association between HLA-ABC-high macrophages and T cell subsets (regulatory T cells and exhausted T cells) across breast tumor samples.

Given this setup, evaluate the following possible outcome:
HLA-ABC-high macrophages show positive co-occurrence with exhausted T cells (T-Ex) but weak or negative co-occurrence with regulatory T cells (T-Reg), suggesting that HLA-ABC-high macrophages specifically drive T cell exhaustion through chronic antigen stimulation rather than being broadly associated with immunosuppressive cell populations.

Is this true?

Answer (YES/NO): NO